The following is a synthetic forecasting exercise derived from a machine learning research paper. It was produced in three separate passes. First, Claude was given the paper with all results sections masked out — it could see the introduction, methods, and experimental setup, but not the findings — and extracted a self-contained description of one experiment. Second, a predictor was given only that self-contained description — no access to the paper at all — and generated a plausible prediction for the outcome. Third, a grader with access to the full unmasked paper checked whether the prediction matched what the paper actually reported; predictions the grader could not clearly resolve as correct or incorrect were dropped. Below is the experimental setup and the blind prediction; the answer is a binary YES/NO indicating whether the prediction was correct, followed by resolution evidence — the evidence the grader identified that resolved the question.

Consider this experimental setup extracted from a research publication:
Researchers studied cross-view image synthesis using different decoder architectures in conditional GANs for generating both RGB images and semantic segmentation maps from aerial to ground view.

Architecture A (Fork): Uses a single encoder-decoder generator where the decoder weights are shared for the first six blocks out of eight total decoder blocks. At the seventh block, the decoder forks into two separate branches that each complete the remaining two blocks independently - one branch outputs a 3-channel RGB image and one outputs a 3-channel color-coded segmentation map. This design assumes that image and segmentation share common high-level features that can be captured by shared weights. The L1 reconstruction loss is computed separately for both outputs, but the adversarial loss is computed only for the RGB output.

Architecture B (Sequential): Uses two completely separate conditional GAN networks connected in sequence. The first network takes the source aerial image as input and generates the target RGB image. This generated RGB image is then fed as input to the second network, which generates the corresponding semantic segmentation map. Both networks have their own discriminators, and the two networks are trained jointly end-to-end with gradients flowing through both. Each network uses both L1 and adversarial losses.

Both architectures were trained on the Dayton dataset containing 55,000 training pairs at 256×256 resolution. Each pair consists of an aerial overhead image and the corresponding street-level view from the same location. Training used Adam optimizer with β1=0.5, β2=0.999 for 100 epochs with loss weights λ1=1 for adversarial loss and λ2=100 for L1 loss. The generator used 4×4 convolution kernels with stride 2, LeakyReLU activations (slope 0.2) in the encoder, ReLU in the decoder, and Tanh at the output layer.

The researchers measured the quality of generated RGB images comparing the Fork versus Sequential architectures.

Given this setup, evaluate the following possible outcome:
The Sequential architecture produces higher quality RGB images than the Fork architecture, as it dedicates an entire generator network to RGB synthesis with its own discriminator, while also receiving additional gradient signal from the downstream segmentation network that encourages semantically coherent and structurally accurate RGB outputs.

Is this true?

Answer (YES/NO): YES